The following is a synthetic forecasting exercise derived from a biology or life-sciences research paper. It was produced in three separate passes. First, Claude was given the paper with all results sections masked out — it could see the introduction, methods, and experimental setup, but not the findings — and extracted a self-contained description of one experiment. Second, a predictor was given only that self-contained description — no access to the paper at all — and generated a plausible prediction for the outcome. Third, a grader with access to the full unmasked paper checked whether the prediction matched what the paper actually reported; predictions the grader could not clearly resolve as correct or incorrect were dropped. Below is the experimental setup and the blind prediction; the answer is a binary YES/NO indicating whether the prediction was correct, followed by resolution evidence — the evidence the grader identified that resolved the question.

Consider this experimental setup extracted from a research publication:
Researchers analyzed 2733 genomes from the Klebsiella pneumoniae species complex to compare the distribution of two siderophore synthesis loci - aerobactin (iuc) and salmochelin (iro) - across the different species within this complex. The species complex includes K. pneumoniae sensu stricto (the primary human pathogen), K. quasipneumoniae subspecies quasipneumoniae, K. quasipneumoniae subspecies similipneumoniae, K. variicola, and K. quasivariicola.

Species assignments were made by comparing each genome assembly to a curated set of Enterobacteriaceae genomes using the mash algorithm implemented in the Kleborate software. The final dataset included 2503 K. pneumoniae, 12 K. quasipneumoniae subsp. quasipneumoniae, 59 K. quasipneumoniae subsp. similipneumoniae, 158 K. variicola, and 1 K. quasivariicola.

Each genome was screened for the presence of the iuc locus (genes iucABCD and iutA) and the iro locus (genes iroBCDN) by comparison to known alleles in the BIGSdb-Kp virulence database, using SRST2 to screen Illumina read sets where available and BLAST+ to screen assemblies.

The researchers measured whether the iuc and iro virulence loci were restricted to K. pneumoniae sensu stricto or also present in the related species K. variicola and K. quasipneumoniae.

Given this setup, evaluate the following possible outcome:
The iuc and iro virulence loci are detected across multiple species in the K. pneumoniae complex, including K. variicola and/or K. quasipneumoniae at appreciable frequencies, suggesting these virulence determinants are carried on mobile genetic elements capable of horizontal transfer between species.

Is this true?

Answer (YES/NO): NO